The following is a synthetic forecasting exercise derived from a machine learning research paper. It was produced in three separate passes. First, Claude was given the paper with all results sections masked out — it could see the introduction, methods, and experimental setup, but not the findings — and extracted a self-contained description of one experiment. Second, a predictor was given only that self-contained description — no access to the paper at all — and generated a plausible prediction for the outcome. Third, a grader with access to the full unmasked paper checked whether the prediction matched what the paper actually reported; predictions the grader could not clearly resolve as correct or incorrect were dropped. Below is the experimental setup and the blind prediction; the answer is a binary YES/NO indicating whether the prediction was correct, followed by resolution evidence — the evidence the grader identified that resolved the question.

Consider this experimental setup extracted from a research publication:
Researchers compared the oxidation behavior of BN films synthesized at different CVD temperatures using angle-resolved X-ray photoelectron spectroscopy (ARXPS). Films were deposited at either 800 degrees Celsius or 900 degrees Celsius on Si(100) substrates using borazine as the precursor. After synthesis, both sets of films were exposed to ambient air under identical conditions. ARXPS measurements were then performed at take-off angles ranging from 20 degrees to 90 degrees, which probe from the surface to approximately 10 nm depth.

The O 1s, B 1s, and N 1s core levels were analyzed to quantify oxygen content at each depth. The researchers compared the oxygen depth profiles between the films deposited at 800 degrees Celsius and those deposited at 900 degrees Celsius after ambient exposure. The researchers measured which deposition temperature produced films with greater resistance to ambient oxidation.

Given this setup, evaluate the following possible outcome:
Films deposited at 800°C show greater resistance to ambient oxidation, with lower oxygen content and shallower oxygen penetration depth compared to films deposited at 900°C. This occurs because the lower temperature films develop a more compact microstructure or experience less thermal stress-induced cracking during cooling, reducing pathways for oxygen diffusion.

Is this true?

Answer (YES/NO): NO